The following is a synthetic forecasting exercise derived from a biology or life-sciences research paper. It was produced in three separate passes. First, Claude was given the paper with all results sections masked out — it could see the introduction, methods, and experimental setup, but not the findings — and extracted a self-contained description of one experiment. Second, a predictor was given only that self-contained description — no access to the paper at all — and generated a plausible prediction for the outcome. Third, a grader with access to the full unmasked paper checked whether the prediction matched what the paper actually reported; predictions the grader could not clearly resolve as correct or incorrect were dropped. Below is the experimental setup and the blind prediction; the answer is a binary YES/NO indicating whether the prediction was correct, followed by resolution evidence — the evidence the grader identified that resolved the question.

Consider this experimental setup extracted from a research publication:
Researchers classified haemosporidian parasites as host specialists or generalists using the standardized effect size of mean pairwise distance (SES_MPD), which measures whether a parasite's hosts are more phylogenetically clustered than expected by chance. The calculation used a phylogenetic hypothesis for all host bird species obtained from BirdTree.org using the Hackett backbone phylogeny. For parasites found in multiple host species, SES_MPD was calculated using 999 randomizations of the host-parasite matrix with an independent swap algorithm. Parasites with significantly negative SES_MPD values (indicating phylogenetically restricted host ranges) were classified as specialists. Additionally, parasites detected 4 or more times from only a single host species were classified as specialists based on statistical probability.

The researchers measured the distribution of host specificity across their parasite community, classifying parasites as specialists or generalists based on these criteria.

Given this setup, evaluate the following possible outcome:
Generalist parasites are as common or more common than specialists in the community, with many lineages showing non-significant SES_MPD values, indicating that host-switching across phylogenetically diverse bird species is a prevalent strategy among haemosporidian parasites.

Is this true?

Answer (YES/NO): YES